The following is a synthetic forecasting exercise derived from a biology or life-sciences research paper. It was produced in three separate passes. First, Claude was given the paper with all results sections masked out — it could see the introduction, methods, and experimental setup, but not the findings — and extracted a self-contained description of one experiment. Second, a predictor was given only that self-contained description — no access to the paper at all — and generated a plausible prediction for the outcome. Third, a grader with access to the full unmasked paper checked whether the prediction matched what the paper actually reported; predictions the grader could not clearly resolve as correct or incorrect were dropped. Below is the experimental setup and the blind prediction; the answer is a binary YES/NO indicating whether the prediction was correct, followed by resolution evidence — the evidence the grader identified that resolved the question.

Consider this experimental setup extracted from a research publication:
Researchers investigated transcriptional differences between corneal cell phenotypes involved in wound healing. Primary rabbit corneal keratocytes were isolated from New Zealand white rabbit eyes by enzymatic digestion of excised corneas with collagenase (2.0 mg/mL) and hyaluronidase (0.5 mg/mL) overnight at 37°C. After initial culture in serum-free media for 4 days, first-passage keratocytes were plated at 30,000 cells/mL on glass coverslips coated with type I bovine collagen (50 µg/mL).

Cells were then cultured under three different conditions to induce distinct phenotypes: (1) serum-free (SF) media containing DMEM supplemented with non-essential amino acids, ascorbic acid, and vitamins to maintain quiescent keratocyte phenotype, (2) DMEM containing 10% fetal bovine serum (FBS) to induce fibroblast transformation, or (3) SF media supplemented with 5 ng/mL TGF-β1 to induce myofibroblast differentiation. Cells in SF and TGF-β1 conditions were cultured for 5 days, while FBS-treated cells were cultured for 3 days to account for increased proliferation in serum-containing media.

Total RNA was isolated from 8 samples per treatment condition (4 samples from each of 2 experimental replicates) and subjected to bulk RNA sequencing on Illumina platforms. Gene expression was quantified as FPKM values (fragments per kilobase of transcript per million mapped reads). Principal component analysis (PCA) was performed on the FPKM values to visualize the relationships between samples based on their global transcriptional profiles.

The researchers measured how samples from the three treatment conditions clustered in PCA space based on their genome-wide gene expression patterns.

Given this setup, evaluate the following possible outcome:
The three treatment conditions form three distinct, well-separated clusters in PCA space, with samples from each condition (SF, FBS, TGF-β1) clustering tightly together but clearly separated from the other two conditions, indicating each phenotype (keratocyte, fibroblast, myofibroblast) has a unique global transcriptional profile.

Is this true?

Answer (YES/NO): YES